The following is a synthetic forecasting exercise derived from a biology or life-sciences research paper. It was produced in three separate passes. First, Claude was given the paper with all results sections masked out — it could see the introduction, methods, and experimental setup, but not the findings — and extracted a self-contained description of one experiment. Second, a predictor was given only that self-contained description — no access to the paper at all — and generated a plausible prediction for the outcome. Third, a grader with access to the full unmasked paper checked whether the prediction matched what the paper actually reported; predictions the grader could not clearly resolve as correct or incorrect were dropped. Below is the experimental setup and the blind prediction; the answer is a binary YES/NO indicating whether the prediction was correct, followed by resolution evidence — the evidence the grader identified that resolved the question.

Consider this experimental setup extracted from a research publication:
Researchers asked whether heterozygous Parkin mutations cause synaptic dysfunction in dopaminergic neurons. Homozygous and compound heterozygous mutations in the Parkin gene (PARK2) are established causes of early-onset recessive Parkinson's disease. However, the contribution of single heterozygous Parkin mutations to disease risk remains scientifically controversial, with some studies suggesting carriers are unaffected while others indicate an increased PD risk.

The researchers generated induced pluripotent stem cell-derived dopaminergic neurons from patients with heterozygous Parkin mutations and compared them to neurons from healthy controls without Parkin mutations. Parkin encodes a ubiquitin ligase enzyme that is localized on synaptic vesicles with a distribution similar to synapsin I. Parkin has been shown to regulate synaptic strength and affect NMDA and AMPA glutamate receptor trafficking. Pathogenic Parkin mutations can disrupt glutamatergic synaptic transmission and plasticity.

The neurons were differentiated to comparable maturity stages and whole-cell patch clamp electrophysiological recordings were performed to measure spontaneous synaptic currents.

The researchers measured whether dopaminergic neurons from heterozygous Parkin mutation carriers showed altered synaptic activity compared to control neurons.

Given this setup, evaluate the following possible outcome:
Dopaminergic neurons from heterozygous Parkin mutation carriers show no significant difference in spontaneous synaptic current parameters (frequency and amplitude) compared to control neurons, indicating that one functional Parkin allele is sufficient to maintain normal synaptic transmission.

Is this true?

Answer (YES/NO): NO